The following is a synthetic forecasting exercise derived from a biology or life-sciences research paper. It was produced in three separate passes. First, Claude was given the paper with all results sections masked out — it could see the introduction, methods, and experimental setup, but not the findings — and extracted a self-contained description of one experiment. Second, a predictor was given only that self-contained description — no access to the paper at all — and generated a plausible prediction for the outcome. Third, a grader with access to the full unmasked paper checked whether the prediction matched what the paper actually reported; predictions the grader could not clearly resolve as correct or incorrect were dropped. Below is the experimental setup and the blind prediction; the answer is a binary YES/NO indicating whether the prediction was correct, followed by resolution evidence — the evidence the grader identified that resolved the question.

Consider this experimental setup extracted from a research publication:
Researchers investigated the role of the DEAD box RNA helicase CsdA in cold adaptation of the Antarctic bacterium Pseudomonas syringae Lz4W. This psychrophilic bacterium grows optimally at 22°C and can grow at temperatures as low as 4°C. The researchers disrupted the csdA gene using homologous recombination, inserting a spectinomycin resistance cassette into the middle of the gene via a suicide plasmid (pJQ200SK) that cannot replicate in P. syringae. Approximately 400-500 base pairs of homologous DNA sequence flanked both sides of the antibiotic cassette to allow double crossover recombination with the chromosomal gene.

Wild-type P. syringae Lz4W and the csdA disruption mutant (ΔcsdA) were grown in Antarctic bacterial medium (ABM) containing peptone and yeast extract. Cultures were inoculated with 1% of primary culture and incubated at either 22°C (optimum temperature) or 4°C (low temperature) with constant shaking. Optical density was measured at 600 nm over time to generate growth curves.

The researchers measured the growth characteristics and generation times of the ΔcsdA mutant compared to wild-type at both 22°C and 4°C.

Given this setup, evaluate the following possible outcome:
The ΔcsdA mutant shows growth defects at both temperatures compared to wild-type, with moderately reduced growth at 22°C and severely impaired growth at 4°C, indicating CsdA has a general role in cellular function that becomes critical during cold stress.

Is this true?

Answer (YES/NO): YES